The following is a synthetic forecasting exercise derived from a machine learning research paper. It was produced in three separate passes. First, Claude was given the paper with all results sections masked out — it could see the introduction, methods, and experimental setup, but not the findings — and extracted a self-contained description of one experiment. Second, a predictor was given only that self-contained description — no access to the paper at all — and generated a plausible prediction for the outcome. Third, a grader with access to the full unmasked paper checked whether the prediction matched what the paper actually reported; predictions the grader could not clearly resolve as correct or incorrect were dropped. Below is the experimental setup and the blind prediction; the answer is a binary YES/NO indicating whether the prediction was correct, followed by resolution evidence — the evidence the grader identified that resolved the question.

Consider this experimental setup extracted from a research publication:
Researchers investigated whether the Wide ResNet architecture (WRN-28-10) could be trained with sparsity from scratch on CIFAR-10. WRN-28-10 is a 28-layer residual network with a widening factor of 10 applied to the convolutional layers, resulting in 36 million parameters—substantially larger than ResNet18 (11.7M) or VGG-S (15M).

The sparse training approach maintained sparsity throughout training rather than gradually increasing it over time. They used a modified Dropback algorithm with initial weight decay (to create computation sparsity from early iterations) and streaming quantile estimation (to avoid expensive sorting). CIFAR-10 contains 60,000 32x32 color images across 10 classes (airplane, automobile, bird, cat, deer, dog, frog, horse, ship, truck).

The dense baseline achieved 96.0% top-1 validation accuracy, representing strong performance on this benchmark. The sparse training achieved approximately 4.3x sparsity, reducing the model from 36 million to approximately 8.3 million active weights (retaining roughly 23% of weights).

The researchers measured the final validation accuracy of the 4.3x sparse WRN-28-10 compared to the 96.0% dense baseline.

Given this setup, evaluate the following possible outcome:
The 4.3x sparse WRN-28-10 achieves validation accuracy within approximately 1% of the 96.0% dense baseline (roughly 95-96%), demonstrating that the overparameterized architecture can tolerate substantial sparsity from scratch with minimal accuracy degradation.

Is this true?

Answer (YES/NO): YES